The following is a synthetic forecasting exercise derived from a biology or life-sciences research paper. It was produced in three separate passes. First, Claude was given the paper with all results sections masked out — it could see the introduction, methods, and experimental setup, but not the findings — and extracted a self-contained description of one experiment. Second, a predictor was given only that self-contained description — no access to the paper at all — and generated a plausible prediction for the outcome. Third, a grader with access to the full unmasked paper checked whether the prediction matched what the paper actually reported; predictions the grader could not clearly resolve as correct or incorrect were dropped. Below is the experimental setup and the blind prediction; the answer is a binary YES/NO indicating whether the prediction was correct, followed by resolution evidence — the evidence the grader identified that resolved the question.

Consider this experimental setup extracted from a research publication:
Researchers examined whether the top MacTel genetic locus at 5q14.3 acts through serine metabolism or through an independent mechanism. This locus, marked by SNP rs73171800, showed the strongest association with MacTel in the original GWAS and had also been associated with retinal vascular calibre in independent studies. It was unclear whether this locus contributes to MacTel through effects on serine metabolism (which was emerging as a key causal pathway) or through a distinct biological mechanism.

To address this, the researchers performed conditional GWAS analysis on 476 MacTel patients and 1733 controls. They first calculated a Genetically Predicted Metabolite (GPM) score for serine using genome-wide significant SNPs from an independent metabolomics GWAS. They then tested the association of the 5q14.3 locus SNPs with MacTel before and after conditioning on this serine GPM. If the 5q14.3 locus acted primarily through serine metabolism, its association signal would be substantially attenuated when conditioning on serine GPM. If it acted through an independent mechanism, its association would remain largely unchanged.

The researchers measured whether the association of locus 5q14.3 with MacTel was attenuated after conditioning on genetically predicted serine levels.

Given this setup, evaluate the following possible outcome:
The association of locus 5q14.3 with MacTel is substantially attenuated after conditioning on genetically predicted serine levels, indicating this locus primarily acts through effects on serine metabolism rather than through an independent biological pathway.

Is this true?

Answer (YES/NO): NO